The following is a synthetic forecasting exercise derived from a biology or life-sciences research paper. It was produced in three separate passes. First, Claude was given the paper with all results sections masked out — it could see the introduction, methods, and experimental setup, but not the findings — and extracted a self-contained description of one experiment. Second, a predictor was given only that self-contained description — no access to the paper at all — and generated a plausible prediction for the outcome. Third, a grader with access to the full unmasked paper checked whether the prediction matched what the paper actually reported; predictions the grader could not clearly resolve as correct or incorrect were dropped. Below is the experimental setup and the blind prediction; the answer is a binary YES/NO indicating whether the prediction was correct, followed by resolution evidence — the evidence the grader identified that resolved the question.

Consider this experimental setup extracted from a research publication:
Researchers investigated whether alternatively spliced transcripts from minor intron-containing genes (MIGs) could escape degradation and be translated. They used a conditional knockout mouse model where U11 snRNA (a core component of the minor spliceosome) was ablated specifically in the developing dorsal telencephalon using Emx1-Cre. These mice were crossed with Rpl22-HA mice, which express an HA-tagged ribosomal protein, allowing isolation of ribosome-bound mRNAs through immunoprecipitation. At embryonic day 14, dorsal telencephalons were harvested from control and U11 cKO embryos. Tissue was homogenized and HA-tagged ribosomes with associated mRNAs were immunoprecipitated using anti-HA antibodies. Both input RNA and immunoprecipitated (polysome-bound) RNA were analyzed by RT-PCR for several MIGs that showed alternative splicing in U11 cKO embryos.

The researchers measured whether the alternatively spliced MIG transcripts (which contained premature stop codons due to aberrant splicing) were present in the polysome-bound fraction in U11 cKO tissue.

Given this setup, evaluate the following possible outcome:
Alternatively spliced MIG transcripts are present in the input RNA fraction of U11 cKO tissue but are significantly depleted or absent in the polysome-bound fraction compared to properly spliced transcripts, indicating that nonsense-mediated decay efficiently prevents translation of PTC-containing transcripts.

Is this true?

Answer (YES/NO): NO